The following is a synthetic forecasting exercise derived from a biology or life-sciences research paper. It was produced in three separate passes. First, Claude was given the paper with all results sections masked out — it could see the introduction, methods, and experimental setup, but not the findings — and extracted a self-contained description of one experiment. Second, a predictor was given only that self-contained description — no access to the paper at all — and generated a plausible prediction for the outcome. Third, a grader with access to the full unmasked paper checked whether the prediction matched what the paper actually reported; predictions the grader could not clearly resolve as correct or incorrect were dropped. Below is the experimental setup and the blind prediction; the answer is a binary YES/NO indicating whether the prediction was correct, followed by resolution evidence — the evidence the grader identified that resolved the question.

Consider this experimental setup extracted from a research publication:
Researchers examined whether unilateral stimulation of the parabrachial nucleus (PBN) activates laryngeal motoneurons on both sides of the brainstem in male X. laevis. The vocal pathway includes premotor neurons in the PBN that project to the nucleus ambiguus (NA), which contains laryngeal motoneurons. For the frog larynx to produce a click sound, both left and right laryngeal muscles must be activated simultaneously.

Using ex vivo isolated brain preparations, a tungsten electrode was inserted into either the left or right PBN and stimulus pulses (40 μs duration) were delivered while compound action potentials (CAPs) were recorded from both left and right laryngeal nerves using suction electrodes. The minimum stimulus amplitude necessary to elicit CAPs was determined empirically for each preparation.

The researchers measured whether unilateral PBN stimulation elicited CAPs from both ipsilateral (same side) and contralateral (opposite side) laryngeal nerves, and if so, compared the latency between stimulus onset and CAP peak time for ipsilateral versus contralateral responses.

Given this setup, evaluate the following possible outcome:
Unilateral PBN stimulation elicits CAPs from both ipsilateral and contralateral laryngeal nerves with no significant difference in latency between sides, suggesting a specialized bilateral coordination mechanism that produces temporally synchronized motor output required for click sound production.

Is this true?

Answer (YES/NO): YES